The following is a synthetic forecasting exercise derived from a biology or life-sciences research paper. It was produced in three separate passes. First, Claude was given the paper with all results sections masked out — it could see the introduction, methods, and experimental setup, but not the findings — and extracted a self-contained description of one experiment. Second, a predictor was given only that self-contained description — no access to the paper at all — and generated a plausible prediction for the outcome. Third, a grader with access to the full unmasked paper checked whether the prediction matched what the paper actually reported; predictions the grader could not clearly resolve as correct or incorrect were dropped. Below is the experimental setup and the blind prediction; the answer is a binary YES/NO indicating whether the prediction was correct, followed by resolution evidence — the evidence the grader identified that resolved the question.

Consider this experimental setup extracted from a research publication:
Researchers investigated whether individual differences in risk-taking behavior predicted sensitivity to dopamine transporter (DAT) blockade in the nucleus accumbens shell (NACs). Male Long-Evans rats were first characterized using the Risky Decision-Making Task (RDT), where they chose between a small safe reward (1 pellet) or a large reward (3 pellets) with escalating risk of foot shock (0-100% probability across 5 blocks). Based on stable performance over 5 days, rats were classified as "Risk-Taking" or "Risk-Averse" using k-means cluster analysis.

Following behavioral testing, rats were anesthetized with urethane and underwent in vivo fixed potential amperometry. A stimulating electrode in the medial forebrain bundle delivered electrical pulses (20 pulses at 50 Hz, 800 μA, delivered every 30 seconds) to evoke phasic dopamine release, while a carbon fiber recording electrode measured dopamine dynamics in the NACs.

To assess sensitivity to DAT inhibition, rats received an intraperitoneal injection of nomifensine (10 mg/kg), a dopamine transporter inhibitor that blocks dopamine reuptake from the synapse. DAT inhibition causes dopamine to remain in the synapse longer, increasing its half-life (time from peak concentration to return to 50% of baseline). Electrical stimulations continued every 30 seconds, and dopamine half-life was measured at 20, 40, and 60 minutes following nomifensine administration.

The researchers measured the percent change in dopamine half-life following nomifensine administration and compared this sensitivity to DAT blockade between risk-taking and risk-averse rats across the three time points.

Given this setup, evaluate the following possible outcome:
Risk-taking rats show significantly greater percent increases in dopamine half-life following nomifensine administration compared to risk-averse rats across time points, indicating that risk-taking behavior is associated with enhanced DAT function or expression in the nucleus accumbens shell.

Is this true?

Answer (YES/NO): NO